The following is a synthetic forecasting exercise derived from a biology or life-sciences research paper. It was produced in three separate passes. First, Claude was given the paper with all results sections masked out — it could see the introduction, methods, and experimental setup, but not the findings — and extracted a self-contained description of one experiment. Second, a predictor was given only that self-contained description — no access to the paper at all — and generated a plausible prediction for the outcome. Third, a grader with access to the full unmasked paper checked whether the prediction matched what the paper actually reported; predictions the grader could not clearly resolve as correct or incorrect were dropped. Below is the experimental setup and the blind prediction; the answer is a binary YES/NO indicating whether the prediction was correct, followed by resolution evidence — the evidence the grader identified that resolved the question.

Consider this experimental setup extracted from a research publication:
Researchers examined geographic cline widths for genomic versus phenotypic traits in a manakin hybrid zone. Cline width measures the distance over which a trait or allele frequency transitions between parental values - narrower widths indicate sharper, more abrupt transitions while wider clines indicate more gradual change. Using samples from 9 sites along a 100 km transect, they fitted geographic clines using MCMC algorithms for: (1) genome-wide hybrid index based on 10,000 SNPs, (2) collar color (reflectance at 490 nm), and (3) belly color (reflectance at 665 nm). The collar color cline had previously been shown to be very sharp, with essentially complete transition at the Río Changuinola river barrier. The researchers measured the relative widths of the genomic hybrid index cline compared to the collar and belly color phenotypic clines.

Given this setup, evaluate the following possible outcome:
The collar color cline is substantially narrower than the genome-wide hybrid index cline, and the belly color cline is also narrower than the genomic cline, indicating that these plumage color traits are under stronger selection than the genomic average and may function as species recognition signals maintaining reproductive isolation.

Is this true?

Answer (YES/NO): NO